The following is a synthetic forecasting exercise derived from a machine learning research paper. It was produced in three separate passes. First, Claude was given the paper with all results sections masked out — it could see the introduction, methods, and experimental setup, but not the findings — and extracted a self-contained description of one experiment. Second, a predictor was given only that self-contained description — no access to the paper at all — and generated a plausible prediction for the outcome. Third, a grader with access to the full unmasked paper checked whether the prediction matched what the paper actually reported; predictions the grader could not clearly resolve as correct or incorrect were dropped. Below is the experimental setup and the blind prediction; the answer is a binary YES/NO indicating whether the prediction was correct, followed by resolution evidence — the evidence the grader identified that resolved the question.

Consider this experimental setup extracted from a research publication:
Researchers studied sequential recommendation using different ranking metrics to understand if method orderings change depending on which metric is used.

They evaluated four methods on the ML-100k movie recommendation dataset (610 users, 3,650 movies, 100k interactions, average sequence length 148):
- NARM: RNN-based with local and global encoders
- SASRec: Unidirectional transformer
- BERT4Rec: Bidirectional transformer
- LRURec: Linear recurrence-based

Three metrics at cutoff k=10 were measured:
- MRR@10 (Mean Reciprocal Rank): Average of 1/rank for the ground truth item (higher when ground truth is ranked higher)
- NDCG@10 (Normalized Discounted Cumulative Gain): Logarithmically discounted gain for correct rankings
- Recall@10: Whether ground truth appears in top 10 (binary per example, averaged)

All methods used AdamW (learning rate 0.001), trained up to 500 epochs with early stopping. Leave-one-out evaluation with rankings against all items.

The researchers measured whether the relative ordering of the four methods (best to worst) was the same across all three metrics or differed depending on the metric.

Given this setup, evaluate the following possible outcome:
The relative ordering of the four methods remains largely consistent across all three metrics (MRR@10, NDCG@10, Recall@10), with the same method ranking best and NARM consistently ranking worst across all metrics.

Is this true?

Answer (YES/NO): NO